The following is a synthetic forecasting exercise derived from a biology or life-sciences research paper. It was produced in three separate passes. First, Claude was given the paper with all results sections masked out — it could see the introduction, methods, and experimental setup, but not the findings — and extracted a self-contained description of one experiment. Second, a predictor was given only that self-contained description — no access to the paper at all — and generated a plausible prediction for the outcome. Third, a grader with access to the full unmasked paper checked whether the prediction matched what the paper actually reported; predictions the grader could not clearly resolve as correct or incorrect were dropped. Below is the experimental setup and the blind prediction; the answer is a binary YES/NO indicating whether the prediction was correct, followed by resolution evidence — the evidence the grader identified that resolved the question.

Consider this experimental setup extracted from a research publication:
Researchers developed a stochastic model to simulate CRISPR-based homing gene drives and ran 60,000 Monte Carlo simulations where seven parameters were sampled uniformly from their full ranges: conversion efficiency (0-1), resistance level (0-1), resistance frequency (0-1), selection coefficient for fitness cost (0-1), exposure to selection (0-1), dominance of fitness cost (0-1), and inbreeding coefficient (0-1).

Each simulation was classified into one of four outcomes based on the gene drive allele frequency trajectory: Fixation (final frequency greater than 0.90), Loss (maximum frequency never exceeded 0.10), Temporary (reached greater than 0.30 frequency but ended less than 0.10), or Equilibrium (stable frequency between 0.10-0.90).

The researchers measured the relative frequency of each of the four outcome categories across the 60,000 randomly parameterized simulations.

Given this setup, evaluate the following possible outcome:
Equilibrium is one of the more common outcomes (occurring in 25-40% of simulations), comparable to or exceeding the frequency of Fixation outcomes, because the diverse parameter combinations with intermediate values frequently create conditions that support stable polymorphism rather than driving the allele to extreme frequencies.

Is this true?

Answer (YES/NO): NO